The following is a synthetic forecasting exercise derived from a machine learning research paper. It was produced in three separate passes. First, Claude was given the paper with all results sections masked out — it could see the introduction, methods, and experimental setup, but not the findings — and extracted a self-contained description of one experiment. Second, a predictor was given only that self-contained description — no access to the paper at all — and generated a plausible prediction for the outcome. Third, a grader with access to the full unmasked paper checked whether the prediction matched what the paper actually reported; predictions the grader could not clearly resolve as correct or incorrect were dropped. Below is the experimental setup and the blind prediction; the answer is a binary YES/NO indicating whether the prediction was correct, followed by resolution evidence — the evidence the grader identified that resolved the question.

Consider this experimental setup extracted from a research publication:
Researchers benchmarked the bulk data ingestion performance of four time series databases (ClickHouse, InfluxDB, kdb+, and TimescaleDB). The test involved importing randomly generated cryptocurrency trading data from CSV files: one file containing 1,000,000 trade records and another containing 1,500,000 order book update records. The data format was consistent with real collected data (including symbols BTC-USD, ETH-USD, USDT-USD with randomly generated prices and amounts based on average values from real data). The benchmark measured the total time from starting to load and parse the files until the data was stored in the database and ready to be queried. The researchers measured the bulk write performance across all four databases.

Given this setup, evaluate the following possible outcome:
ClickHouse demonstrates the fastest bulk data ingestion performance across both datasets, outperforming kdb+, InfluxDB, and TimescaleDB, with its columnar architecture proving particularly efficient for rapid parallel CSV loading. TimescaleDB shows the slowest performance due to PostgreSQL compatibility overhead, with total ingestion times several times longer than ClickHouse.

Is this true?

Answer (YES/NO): NO